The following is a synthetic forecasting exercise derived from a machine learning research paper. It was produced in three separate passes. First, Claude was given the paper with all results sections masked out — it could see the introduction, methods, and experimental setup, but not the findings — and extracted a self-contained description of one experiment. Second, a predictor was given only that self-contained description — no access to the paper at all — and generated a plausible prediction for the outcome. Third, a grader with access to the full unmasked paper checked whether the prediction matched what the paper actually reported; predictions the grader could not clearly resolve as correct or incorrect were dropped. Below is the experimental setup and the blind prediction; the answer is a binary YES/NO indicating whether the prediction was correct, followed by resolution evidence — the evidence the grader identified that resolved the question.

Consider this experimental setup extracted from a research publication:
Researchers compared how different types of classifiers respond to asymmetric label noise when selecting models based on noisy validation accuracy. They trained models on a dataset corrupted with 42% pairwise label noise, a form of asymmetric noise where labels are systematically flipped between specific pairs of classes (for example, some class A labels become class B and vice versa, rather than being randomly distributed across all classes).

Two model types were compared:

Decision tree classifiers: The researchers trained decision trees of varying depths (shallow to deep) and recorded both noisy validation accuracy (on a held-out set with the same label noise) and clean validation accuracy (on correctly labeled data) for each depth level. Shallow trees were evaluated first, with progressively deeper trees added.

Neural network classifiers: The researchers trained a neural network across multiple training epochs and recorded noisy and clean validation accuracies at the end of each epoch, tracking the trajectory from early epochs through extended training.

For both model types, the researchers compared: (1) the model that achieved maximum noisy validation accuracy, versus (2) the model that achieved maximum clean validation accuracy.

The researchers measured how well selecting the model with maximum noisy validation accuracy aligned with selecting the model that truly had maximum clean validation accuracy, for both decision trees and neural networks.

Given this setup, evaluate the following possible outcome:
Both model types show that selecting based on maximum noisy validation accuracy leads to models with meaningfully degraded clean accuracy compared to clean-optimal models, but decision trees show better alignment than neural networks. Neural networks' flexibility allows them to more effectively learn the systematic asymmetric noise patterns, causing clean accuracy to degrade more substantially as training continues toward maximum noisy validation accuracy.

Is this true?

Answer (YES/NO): NO